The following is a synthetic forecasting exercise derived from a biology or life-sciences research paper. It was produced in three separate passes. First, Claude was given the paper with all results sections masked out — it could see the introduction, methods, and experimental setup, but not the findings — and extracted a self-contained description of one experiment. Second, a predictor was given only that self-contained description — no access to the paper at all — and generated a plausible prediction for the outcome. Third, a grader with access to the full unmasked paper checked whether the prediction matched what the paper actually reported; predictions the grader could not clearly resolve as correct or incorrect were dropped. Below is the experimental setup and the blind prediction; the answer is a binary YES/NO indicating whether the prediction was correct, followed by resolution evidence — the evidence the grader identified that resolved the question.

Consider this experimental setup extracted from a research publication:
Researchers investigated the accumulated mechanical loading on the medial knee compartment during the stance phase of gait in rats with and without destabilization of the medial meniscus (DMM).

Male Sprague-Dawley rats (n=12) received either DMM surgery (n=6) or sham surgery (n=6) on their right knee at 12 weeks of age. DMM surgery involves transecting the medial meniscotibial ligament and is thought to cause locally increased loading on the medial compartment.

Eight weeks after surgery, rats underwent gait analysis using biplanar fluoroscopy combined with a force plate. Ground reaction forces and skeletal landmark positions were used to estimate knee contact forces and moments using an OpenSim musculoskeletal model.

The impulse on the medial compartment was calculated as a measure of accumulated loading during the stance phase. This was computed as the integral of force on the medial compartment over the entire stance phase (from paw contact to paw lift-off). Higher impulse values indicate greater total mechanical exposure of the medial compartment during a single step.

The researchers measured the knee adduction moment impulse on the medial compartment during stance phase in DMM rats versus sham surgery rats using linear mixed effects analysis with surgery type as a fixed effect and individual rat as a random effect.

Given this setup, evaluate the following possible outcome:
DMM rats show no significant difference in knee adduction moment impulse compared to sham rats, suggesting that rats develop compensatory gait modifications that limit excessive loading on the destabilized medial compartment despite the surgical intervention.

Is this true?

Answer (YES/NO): YES